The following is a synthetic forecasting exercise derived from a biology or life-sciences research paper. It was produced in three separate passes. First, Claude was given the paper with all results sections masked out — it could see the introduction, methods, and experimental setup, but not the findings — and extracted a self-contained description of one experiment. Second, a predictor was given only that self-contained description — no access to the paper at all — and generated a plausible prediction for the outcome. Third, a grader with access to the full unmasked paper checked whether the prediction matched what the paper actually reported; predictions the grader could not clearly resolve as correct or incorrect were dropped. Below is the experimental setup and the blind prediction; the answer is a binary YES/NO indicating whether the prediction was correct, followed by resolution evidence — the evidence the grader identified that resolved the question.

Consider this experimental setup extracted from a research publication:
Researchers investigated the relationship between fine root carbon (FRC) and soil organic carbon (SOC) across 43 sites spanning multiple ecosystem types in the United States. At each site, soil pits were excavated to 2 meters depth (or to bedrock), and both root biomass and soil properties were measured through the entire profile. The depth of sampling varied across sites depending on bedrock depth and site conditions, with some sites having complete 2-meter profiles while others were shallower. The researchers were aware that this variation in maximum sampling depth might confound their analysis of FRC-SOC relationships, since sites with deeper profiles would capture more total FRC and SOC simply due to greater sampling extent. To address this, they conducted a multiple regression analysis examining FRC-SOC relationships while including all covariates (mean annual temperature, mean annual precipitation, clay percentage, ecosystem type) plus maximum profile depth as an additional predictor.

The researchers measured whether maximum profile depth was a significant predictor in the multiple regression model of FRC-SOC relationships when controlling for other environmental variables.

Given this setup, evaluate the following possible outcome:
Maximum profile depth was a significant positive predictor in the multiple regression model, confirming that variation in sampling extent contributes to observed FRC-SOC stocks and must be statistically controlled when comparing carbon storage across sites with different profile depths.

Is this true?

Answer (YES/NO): NO